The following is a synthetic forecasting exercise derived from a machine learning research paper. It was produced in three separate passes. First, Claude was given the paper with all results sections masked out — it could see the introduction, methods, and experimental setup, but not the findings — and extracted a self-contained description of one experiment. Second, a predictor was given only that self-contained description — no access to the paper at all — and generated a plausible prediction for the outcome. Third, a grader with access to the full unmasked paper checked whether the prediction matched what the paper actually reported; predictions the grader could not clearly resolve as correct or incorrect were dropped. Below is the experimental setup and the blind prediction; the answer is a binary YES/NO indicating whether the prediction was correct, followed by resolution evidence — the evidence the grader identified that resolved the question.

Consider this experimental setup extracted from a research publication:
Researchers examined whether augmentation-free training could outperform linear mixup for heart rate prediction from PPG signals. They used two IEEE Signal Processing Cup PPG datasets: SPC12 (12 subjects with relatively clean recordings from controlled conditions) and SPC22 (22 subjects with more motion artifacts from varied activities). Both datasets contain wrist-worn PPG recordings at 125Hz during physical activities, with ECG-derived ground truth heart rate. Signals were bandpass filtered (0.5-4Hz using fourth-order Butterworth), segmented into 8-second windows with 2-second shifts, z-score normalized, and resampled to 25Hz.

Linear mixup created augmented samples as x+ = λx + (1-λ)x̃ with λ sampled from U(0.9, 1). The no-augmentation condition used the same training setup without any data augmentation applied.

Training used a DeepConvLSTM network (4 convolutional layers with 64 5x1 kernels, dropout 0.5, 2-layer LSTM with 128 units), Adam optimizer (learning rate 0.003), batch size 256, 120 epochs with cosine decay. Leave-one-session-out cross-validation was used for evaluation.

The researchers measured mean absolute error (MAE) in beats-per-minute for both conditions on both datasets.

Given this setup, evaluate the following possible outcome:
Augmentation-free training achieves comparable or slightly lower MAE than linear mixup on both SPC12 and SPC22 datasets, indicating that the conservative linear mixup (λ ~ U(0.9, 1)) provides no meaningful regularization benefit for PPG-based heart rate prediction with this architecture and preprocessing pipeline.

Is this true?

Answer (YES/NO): NO